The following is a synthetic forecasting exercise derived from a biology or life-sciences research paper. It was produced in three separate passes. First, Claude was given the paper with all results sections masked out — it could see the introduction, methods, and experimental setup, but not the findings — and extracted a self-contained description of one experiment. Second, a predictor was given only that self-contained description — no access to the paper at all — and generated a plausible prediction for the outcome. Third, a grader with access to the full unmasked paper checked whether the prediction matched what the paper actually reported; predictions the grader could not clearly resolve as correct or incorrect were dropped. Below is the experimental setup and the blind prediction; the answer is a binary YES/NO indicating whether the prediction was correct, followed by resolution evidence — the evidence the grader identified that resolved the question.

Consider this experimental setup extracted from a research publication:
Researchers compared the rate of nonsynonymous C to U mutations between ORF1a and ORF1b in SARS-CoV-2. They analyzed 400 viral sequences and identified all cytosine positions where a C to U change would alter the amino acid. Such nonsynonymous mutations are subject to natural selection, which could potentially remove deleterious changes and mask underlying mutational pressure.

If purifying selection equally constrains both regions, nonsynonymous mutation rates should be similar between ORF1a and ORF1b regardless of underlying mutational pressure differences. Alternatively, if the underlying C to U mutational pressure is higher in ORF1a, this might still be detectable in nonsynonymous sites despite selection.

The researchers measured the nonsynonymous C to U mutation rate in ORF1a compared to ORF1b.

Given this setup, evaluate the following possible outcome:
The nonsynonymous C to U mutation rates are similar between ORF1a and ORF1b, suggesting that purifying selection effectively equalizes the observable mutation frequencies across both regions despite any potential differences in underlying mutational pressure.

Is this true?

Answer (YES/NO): NO